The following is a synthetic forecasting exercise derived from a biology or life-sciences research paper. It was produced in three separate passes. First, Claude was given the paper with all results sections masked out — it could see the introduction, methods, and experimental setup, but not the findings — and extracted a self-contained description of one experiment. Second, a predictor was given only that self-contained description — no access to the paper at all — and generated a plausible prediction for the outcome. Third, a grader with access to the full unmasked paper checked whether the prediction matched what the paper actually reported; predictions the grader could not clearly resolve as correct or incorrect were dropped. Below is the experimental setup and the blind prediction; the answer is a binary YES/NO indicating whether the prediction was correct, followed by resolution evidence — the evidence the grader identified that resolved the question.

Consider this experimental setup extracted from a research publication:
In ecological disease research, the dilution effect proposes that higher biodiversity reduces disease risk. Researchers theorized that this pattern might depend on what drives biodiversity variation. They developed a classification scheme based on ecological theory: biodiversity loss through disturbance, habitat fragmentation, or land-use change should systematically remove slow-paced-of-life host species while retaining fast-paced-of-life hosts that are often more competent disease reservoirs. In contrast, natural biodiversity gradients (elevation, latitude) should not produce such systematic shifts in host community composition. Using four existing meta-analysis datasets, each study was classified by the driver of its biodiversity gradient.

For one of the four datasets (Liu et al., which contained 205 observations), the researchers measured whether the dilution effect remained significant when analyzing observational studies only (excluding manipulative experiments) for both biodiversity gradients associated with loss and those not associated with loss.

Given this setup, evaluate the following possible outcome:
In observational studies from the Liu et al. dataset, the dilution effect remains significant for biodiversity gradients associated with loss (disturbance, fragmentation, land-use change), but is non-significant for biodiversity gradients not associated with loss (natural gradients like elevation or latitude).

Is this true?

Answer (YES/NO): NO